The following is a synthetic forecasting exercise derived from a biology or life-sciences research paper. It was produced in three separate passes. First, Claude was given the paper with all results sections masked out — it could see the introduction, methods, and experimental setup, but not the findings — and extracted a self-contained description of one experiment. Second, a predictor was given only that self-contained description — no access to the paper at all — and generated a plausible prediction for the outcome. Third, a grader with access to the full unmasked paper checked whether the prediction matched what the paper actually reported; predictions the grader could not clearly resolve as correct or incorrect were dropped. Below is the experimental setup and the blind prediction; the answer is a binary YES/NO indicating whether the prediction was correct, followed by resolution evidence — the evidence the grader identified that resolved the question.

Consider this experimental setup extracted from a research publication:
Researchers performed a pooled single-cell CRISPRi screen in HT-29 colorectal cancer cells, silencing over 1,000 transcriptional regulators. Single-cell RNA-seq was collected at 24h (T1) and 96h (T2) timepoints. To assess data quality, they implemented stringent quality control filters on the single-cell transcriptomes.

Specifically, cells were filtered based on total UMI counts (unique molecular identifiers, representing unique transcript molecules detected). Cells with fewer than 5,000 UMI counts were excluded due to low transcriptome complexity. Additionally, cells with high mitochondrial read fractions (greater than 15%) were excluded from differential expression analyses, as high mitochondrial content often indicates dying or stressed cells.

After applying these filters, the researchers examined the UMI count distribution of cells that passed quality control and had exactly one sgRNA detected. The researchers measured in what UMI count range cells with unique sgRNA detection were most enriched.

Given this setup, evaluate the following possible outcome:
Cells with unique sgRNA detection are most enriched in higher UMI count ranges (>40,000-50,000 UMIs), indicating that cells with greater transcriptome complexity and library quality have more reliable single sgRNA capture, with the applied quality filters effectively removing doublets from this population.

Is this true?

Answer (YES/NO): NO